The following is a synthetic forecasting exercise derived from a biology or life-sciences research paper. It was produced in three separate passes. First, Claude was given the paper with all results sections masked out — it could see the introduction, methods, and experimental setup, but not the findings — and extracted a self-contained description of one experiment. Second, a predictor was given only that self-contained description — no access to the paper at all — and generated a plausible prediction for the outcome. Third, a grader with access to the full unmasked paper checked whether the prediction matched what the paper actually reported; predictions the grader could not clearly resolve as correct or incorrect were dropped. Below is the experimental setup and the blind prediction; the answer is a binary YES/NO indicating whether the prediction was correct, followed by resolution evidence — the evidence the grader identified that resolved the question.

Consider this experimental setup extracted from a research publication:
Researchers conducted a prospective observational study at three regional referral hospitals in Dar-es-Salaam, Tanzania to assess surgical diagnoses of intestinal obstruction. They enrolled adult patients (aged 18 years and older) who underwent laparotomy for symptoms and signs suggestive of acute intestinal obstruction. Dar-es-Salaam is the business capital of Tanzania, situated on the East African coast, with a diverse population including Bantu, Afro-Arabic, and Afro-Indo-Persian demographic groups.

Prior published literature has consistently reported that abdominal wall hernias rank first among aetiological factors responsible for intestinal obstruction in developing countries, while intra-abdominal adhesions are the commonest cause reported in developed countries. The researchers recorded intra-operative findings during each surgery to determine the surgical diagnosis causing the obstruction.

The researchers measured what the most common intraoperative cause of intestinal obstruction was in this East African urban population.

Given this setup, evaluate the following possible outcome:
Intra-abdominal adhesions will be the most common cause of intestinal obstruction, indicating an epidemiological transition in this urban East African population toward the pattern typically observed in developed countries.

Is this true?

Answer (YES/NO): YES